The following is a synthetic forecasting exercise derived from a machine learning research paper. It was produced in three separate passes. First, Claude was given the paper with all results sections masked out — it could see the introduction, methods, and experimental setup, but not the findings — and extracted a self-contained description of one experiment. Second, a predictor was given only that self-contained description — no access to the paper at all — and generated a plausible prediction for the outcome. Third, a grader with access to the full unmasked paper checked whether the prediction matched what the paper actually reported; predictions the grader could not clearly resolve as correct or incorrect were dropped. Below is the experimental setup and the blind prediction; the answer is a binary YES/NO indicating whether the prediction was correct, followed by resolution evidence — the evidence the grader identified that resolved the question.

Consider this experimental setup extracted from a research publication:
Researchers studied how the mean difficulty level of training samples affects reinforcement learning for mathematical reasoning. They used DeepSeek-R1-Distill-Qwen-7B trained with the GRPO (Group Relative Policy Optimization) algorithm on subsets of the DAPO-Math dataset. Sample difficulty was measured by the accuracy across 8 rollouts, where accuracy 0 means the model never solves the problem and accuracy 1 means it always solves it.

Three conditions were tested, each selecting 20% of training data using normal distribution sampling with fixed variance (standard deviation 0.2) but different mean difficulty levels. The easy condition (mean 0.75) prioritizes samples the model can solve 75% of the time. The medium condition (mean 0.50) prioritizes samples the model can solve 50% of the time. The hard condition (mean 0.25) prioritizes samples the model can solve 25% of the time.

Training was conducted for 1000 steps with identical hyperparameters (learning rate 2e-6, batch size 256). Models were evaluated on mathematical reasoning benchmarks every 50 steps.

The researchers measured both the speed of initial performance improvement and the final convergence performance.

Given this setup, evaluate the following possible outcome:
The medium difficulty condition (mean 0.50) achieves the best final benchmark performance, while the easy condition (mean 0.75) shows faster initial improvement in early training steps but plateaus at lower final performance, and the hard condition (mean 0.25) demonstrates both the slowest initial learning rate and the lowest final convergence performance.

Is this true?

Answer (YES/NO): NO